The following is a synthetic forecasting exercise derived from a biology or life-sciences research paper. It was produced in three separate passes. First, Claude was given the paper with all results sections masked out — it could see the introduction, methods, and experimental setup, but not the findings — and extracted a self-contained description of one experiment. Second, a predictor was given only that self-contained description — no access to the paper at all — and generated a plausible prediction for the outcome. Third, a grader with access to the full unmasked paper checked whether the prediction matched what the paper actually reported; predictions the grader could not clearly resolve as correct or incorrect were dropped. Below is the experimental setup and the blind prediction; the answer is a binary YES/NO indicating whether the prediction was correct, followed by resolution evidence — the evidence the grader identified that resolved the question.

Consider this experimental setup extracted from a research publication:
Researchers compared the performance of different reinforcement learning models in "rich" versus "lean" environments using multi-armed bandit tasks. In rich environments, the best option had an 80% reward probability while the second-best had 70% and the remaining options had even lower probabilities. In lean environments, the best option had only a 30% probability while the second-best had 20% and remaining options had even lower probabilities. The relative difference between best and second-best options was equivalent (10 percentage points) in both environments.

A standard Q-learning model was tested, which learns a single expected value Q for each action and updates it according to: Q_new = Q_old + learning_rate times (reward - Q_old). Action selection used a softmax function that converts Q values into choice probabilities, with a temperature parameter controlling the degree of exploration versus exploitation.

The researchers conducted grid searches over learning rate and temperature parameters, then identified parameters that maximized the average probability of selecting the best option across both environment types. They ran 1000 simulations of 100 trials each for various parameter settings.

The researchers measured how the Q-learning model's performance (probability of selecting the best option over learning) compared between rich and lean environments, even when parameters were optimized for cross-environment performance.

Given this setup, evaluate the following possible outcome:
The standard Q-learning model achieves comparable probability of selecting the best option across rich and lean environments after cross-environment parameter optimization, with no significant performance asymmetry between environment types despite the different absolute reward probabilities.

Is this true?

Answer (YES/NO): NO